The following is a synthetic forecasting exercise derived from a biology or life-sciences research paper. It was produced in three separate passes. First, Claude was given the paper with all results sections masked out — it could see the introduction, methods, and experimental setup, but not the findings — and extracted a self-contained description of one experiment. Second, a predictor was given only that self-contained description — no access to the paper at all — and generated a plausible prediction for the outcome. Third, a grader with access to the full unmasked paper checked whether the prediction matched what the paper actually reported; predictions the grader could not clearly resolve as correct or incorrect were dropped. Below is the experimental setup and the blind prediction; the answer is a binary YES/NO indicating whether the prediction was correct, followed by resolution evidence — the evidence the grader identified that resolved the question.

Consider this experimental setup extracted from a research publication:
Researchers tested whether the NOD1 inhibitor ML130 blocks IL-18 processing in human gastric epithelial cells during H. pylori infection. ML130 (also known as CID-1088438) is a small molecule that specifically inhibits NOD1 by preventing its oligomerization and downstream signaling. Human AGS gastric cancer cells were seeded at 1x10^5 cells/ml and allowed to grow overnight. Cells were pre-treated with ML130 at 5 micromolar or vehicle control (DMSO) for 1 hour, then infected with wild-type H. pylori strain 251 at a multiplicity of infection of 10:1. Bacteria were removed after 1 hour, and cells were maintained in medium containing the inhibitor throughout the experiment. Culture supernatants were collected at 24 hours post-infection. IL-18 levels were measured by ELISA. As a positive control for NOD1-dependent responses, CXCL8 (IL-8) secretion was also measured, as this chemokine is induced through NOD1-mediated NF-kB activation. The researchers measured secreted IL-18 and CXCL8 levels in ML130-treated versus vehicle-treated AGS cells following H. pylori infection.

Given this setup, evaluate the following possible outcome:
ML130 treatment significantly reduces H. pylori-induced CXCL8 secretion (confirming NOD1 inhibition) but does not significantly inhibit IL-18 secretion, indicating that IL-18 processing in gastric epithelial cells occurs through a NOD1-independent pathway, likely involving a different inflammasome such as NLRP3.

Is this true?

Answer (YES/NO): NO